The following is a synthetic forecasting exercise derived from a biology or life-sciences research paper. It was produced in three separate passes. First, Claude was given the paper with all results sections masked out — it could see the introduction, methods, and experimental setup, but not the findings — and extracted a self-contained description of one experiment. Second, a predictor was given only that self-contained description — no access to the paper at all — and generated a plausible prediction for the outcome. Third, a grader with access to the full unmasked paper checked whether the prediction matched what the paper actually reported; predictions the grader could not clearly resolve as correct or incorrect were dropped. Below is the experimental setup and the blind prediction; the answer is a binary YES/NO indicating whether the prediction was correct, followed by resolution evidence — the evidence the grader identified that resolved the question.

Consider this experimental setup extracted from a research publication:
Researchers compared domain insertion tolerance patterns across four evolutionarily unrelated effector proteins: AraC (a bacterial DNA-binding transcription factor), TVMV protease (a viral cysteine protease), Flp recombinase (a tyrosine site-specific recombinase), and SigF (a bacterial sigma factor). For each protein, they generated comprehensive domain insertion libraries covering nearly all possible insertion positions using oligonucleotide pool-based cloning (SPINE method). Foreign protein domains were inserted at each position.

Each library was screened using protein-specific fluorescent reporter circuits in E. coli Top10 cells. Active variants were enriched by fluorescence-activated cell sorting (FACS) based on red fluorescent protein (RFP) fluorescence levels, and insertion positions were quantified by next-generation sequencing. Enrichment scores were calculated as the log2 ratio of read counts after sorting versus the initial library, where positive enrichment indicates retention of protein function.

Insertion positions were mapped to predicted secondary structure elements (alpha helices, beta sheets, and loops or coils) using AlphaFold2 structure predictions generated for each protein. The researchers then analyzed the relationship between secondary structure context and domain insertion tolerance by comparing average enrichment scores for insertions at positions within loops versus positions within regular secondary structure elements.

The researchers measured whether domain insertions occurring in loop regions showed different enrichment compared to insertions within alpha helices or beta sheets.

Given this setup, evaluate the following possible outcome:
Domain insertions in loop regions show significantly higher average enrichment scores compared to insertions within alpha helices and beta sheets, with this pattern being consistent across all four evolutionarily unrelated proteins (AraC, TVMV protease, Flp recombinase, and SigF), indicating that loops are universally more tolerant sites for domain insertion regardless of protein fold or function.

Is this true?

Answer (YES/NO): NO